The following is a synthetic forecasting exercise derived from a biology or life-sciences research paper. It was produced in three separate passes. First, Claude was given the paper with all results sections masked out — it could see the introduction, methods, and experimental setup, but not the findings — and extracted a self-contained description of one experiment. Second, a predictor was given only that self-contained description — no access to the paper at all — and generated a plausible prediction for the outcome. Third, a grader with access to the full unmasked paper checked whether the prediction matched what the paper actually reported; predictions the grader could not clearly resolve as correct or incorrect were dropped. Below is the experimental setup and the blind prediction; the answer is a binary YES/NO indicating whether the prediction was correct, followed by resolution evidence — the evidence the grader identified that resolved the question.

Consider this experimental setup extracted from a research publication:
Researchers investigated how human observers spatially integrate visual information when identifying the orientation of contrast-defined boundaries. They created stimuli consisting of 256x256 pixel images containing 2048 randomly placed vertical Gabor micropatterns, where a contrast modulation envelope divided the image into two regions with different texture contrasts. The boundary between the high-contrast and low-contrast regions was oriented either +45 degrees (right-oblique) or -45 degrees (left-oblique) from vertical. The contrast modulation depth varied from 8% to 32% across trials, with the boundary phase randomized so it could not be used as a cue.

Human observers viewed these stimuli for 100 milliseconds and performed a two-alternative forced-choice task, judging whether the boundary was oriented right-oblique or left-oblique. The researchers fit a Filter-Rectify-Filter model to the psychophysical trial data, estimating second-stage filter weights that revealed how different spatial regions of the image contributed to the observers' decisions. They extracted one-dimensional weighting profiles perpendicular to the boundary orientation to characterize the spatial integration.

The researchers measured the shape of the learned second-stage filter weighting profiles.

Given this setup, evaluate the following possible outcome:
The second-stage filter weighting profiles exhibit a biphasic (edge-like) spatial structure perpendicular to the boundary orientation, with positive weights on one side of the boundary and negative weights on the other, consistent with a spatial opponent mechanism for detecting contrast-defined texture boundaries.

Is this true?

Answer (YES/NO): NO